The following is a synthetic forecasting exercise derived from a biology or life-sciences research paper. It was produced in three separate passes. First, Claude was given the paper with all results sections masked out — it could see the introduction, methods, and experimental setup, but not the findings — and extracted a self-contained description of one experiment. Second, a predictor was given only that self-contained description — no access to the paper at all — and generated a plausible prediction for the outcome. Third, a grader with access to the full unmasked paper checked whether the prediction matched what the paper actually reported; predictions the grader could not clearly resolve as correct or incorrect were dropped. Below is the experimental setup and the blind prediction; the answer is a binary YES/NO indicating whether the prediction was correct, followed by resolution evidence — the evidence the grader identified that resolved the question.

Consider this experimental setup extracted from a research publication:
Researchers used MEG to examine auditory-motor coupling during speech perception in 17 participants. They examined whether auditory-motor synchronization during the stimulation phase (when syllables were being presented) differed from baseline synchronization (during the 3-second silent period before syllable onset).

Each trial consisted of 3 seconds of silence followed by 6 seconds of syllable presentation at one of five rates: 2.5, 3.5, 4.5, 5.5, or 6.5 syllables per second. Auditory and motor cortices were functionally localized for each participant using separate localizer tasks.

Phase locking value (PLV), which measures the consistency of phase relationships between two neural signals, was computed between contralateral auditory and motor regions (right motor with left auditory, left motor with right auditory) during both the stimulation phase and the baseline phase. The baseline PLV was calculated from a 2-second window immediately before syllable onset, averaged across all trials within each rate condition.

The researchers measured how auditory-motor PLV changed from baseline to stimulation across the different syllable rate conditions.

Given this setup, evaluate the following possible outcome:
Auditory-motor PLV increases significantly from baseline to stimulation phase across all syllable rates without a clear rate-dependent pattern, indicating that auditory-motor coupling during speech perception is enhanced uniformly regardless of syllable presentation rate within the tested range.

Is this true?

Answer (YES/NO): NO